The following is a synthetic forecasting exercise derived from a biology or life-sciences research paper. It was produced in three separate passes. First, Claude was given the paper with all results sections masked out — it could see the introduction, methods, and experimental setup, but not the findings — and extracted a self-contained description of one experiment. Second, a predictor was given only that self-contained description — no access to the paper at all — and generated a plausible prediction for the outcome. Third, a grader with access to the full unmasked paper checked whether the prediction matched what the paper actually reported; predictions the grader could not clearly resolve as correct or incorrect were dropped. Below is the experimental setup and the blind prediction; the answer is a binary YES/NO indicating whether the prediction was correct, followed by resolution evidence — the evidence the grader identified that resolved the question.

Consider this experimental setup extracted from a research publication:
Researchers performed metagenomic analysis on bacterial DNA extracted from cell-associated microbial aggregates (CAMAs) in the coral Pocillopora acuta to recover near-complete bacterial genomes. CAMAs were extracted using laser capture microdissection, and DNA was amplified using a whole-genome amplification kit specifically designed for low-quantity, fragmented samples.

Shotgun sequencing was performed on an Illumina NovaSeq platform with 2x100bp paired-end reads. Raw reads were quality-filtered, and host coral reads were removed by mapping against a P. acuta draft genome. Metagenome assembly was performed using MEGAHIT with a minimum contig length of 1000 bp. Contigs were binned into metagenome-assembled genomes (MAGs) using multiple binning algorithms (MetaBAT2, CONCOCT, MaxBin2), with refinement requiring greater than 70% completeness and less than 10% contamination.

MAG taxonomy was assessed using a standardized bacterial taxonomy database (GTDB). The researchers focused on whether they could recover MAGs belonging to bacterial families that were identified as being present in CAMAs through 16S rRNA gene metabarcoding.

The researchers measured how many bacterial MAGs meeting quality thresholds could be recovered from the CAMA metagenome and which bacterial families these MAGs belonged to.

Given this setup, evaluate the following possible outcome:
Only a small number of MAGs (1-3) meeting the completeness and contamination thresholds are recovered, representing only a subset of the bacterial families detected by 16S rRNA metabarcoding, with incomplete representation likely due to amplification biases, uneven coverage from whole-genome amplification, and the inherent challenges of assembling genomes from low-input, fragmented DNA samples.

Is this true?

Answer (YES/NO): NO